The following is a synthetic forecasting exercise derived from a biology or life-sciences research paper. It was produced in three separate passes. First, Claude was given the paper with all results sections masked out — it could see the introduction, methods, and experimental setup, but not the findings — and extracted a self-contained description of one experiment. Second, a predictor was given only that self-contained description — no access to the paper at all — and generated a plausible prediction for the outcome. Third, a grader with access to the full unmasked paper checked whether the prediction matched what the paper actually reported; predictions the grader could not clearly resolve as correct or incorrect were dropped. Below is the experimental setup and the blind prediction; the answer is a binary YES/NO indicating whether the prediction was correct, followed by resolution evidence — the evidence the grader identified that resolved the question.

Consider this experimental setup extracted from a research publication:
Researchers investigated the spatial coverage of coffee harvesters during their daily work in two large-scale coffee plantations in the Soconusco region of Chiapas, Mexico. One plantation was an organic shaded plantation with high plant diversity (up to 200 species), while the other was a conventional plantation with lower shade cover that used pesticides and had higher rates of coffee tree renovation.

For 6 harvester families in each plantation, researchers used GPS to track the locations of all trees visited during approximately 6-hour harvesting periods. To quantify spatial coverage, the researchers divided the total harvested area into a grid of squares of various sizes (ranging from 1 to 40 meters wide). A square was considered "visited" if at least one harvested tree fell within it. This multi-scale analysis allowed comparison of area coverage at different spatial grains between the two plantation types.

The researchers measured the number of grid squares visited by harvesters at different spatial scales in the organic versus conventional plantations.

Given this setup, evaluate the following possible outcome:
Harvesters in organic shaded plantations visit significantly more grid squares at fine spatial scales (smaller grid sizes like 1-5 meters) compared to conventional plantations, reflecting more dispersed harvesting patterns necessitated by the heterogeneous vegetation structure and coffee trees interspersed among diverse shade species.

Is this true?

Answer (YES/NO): NO